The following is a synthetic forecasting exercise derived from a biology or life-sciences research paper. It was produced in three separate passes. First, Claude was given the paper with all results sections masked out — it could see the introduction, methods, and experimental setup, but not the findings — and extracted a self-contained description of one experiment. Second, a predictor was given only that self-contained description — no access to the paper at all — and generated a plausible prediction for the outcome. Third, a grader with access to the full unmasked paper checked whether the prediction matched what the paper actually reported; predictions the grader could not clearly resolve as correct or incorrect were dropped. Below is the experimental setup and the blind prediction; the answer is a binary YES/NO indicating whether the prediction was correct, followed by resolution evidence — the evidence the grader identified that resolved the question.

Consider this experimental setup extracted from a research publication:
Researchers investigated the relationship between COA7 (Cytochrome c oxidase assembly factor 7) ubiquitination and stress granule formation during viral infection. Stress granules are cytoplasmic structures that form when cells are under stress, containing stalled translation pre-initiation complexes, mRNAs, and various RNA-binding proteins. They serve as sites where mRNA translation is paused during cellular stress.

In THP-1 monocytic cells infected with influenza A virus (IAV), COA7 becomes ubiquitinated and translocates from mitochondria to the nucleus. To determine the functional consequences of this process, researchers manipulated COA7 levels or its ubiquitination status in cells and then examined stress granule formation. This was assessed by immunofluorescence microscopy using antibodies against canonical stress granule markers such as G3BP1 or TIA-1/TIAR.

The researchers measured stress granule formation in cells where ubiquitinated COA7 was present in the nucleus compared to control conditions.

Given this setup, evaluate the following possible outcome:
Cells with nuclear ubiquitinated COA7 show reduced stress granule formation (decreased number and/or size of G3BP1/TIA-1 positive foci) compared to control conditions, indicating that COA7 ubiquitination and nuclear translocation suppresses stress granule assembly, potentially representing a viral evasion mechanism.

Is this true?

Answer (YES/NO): YES